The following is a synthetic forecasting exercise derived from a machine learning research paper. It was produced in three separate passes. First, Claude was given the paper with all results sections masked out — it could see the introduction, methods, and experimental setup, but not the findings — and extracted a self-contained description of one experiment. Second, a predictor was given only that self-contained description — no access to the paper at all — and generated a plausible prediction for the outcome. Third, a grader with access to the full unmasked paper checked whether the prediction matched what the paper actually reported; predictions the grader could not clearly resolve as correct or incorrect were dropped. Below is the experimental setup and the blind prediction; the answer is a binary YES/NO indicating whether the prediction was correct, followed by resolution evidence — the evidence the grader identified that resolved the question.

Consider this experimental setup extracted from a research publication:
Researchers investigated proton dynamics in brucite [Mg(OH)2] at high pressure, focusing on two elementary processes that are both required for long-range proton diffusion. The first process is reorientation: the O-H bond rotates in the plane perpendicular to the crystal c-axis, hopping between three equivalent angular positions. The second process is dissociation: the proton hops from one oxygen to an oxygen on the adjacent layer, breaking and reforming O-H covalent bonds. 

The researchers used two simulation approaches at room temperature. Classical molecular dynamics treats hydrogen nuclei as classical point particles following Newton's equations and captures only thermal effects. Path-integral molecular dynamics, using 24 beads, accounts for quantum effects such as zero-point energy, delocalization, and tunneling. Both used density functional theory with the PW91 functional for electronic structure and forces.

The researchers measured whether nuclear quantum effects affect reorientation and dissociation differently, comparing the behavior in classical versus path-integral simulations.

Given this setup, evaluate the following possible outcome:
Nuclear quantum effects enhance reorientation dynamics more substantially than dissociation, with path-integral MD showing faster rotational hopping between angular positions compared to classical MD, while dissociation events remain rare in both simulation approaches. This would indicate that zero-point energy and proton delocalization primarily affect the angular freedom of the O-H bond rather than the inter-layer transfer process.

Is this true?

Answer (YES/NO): NO